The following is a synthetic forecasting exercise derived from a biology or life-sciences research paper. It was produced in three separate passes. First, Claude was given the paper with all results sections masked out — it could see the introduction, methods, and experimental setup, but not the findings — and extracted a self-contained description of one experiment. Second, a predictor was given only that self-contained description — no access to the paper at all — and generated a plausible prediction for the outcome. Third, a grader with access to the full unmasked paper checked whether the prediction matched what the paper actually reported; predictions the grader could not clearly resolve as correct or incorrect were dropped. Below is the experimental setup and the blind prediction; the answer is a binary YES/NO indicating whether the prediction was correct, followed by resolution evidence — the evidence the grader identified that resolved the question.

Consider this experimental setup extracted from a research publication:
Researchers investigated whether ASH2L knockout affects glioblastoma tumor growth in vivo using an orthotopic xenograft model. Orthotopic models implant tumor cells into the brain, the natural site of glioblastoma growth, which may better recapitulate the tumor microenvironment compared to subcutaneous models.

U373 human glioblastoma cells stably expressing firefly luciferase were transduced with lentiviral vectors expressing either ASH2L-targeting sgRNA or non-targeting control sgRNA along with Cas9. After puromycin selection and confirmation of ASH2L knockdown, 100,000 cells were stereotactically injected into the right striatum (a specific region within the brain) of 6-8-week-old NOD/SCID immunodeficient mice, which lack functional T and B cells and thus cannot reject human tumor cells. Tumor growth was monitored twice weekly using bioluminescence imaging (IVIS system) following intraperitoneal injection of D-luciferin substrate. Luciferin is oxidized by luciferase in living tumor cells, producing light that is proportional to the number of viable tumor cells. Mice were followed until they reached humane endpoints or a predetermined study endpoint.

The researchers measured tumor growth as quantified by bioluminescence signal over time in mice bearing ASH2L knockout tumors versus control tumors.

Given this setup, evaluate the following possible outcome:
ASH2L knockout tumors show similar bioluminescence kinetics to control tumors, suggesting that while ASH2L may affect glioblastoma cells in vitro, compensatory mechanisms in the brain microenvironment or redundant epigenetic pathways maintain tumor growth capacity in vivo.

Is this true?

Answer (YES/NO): NO